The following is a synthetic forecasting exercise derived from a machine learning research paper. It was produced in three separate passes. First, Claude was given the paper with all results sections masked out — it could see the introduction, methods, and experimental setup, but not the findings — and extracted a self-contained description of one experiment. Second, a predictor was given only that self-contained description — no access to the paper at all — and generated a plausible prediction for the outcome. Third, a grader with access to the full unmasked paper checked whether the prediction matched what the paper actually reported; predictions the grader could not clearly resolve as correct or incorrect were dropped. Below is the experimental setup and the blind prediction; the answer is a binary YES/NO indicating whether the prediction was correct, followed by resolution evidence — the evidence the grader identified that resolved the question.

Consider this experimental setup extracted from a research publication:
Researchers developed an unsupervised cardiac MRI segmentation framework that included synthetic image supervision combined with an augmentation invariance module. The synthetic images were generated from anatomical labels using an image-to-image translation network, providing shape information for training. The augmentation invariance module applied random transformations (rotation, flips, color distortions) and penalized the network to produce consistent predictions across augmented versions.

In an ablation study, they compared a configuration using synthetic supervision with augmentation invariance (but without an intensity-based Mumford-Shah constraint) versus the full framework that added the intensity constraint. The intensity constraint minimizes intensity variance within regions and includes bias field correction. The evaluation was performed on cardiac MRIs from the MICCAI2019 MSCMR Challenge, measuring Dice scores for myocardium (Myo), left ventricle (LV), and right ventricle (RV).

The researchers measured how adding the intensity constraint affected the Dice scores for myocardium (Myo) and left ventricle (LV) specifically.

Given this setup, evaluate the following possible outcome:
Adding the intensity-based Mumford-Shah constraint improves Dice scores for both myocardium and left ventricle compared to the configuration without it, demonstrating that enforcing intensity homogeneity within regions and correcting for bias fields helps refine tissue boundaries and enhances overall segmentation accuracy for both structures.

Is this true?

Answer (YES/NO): YES